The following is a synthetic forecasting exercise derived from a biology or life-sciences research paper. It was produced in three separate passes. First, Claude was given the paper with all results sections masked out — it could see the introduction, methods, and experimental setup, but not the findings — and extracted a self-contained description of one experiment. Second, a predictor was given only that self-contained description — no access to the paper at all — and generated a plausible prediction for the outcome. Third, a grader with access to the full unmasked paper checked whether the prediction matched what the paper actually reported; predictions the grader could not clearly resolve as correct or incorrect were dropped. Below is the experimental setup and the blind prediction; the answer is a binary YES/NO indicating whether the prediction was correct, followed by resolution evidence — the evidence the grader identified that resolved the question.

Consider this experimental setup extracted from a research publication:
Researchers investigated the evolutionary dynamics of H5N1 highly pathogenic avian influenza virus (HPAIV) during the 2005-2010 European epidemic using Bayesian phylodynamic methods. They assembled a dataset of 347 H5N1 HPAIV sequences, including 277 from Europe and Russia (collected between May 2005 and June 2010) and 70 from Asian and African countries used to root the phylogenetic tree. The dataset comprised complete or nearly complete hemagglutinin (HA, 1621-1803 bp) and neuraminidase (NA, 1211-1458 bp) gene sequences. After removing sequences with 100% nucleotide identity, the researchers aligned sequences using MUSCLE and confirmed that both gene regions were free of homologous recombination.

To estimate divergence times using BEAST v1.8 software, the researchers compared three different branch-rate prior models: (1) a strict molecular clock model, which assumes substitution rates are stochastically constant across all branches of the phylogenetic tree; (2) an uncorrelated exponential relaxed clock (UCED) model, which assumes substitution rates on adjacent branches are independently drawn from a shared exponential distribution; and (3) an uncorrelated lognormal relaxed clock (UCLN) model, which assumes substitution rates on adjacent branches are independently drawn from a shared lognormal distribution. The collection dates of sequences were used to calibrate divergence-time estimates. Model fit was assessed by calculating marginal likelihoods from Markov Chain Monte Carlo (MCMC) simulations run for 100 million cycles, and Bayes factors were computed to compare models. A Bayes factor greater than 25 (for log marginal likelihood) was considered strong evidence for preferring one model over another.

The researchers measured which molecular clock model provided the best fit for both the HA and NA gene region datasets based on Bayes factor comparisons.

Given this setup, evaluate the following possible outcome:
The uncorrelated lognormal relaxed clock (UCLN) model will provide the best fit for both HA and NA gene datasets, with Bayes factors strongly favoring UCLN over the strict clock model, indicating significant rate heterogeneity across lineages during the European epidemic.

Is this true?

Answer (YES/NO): NO